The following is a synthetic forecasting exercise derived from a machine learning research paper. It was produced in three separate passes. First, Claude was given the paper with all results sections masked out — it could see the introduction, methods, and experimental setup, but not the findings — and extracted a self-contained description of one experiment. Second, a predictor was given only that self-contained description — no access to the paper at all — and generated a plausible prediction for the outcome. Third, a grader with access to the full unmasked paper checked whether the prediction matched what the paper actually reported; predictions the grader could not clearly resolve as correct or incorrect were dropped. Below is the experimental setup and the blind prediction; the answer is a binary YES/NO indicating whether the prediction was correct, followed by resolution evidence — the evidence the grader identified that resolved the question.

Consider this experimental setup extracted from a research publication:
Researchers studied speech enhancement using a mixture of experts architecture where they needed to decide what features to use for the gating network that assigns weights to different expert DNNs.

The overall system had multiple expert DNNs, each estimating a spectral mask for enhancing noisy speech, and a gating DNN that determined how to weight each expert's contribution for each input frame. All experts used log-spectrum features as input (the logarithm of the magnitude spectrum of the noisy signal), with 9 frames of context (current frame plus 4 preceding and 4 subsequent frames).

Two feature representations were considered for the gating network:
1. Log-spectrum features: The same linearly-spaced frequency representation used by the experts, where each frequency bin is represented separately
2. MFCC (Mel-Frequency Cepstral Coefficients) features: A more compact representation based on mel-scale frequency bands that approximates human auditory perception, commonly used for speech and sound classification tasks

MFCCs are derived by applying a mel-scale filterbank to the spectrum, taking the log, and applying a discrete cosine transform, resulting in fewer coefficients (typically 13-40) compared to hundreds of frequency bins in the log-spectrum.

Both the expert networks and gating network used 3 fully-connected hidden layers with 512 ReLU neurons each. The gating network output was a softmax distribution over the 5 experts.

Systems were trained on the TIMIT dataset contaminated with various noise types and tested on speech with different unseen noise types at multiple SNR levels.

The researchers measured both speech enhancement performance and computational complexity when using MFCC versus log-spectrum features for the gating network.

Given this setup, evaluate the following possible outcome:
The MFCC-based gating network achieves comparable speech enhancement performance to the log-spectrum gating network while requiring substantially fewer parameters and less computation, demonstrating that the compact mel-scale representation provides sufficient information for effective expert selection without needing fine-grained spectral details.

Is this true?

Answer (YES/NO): YES